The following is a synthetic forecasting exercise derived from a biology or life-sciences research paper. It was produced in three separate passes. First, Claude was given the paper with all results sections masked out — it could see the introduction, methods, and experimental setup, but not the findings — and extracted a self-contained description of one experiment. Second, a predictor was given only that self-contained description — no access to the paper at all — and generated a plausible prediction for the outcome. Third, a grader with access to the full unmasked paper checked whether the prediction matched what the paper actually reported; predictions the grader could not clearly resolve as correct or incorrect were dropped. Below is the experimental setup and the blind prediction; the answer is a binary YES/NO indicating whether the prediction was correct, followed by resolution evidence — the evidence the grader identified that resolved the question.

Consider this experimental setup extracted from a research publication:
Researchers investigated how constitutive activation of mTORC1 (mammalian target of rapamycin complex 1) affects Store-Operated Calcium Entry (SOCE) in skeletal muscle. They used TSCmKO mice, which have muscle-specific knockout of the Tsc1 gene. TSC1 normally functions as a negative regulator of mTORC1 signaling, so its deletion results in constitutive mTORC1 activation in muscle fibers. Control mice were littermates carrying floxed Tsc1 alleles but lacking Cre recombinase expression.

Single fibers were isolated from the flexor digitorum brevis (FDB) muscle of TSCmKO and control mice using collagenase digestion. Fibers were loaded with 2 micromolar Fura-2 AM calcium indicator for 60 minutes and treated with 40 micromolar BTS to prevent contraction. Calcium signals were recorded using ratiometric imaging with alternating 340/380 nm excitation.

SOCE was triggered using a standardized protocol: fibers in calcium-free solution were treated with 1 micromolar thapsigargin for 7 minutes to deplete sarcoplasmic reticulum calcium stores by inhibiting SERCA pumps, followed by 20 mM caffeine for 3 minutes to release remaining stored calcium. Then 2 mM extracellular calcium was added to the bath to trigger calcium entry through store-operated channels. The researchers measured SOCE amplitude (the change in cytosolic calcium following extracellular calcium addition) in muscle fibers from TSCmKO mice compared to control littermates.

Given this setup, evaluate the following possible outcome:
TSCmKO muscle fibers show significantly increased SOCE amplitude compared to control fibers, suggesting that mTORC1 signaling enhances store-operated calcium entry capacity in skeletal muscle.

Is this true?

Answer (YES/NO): YES